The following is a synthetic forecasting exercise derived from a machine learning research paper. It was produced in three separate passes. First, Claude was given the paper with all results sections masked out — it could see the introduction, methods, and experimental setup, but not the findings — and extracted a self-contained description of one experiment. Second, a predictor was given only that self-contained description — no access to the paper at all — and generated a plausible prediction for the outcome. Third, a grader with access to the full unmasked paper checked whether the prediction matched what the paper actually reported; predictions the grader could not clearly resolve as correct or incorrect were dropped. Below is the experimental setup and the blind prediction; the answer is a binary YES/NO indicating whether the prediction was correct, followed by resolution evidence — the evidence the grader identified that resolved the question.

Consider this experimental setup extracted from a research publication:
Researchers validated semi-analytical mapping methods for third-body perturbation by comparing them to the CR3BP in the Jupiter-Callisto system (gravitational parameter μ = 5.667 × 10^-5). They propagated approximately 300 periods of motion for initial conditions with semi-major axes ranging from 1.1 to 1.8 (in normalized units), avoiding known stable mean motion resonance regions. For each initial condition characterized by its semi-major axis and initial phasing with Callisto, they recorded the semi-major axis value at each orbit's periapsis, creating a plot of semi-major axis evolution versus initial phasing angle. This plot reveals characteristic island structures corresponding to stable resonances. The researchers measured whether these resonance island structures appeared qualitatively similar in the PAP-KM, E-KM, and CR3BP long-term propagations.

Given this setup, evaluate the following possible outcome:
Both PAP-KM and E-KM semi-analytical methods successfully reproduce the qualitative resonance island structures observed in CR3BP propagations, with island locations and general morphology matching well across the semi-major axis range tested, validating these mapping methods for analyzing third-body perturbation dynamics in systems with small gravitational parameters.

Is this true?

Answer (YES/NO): YES